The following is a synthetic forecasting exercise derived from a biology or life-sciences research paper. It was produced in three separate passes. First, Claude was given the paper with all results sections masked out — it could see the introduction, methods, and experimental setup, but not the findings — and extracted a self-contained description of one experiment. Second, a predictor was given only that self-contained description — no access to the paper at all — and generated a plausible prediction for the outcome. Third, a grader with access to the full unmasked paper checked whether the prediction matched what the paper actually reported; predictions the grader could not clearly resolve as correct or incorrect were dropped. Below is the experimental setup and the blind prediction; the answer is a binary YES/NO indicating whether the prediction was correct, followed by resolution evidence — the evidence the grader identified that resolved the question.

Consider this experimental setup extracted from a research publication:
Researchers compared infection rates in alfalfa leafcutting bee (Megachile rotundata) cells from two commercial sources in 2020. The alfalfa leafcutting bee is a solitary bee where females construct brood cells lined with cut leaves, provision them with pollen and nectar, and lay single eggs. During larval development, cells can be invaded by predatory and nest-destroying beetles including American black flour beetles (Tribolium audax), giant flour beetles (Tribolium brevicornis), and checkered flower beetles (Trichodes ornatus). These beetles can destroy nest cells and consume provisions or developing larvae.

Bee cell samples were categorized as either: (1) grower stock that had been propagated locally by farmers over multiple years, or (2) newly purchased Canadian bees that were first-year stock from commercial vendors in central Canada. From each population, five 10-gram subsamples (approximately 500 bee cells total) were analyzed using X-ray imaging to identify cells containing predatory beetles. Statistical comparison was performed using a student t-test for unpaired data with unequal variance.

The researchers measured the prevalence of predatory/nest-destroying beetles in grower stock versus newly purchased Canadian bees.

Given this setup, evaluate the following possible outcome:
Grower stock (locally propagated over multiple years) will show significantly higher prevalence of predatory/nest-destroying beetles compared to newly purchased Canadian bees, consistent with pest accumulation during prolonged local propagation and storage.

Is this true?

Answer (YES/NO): YES